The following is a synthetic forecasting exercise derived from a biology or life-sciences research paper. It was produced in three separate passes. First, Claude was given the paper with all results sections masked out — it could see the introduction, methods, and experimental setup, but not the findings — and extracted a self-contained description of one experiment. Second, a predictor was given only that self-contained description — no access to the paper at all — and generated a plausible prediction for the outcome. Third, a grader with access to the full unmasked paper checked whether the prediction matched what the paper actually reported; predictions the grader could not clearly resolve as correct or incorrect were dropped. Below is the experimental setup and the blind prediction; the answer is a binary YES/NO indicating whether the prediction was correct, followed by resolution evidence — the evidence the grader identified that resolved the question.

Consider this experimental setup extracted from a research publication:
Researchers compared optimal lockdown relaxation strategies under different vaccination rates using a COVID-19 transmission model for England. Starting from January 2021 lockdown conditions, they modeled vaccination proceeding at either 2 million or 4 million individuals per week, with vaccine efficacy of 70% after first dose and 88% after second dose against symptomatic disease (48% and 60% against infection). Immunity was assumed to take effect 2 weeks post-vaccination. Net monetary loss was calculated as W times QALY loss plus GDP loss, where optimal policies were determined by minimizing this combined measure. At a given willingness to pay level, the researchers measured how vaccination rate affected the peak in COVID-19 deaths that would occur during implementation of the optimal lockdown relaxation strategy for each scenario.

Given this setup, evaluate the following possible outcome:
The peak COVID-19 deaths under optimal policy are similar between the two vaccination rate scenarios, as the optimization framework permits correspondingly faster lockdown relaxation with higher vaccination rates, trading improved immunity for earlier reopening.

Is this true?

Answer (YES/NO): NO